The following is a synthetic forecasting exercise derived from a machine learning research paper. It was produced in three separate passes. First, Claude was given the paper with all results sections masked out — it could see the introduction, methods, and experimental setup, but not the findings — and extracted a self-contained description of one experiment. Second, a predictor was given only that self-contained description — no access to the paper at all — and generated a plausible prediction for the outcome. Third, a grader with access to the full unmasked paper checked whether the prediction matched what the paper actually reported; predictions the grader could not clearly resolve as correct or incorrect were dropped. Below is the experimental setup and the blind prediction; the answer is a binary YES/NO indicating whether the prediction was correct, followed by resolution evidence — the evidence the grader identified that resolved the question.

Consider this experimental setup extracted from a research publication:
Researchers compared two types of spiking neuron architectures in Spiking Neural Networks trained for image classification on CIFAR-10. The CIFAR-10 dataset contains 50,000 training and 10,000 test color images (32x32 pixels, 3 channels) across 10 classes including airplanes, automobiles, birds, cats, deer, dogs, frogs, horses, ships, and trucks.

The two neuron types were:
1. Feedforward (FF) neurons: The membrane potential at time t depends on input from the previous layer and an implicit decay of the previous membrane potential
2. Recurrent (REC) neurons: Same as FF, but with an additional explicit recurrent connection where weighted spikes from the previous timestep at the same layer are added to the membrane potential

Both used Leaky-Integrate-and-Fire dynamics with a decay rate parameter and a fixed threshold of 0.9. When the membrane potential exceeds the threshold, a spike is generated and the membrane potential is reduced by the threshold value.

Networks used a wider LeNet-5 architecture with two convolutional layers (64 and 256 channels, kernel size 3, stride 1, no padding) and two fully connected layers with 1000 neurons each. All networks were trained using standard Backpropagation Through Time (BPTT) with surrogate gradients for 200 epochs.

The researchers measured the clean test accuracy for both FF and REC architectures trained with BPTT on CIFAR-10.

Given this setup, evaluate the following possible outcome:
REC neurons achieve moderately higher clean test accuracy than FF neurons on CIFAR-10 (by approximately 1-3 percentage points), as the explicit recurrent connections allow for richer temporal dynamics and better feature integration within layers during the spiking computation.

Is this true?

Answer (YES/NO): YES